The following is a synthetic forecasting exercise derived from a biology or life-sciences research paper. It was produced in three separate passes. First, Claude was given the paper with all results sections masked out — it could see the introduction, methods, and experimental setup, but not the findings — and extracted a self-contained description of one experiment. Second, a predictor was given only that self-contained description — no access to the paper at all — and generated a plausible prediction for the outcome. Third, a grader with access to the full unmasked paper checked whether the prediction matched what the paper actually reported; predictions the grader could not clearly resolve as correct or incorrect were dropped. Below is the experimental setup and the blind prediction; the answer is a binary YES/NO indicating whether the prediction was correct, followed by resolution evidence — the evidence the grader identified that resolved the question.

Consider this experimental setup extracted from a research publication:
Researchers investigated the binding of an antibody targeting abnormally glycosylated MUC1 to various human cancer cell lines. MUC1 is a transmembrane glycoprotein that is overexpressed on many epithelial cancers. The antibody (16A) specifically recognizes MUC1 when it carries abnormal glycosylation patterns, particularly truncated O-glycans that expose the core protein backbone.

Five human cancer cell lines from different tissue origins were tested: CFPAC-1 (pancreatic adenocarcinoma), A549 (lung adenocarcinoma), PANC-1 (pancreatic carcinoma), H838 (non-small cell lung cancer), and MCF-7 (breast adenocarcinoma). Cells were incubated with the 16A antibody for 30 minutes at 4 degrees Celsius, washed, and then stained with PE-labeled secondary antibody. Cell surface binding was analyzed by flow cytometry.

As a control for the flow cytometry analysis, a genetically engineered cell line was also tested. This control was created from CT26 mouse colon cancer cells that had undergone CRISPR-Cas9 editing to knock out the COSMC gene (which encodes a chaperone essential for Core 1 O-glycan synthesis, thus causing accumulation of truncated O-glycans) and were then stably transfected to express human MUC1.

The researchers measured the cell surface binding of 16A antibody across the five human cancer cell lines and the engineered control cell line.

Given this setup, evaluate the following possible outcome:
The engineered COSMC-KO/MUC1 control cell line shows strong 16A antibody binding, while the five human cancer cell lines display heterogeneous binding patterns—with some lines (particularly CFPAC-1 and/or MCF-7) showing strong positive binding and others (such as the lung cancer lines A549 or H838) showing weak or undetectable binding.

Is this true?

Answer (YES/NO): NO